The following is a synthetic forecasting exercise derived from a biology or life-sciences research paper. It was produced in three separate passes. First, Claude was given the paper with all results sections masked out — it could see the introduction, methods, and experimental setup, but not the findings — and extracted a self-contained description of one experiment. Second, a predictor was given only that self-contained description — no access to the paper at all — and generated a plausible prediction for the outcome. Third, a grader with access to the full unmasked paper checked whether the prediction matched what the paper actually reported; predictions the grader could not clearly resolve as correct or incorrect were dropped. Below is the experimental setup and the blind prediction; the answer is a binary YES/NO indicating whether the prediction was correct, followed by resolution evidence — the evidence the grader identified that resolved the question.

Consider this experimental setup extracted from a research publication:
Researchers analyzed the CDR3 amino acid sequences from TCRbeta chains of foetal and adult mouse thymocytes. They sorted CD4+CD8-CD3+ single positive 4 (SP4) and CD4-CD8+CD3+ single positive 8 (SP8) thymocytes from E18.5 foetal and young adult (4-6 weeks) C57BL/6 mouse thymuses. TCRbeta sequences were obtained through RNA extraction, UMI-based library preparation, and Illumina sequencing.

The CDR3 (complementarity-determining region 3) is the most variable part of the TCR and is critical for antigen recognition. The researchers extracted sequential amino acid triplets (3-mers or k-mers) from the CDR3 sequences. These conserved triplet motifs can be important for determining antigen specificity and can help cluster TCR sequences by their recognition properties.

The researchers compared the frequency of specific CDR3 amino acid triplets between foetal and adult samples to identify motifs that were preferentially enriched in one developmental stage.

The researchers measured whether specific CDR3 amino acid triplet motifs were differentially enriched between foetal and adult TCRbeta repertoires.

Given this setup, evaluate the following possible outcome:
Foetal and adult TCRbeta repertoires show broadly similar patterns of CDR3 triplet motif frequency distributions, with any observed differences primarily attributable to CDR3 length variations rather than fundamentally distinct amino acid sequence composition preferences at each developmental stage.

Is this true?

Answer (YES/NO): NO